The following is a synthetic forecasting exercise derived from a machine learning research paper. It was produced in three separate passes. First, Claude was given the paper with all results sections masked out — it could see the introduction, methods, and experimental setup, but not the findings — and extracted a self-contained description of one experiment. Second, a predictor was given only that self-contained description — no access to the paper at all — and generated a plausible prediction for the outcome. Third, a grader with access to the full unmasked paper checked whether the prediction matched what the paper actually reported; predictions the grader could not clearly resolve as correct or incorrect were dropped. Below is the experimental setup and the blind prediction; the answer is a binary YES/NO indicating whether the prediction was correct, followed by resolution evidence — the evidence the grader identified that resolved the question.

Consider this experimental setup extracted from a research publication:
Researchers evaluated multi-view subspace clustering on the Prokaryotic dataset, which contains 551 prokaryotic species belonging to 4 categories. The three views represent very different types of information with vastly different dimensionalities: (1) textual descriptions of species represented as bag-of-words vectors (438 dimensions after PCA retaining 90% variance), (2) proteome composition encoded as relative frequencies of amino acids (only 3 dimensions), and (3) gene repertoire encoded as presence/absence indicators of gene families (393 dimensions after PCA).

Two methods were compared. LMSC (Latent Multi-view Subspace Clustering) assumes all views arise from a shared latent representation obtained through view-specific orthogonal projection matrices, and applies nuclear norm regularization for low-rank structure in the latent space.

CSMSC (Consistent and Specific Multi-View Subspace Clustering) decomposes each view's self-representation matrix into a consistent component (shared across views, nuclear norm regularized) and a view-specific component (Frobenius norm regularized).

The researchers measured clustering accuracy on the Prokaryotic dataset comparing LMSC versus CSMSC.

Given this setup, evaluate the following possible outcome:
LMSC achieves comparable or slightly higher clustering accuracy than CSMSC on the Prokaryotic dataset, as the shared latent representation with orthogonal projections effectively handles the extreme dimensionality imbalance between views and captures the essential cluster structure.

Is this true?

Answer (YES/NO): YES